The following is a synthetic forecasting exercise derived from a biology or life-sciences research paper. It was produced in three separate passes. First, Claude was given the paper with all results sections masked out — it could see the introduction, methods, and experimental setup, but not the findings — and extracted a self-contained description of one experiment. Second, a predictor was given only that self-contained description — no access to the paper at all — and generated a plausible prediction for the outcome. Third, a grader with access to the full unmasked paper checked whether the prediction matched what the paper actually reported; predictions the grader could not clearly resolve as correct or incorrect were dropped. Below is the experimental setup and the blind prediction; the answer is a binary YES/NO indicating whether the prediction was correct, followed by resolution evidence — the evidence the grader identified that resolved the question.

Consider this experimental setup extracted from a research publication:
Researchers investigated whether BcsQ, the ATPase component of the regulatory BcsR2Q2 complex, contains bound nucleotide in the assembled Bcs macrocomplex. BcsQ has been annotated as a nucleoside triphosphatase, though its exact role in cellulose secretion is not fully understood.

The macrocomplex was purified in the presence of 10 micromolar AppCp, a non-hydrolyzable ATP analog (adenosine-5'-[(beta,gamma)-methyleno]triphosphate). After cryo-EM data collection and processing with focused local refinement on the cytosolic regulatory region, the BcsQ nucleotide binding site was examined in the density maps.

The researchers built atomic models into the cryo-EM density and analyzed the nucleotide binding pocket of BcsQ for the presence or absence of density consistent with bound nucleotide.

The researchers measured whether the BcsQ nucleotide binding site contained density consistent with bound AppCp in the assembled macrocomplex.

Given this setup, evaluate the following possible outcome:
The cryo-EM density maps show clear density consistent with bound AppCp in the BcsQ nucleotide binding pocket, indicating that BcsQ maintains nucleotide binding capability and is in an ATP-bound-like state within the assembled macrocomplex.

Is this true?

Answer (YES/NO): YES